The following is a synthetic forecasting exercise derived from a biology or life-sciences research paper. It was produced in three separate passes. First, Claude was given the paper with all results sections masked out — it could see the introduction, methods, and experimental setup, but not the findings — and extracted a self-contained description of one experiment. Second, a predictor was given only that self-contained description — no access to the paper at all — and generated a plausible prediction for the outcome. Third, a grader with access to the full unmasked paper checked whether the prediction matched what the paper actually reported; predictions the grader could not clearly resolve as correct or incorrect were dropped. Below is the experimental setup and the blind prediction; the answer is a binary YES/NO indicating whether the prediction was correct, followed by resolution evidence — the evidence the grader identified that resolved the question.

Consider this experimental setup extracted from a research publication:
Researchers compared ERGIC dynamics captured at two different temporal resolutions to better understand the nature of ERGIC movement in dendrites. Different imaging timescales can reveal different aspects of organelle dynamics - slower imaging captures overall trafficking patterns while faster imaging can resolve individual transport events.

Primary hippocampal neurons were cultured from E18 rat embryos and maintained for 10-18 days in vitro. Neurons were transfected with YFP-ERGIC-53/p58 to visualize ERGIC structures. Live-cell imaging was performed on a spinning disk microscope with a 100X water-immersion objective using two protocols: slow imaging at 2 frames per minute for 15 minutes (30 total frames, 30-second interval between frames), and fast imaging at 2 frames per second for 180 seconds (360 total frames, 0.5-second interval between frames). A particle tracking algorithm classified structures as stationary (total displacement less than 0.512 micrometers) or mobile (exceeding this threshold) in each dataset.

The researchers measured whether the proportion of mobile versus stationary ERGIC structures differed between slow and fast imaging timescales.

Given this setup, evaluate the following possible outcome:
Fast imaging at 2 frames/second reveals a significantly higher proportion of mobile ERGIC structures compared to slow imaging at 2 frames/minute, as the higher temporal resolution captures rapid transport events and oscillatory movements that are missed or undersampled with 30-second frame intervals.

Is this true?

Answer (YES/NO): YES